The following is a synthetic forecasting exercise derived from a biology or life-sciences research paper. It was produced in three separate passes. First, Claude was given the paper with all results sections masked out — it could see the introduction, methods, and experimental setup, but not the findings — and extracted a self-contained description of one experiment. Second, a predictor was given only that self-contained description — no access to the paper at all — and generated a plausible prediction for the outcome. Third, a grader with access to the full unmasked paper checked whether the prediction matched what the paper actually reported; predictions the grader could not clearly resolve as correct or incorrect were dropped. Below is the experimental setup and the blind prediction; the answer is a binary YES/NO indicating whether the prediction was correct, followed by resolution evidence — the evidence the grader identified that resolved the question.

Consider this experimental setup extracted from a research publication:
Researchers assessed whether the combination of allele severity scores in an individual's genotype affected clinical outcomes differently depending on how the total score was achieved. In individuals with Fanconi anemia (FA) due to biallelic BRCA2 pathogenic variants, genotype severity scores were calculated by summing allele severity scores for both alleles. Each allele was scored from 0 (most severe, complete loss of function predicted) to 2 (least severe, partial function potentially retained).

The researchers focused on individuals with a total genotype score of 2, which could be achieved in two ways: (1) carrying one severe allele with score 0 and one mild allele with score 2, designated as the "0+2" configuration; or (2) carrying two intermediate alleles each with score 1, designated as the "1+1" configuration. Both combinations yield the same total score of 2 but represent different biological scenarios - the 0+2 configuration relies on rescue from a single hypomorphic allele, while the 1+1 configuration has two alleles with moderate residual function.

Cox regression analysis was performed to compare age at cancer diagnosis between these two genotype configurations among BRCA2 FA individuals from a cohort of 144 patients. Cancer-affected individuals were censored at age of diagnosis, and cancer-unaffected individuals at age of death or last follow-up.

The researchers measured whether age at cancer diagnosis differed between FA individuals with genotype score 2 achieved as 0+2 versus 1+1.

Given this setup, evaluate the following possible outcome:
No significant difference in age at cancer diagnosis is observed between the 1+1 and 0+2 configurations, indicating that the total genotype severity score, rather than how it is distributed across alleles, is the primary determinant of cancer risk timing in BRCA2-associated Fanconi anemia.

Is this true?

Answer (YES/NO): NO